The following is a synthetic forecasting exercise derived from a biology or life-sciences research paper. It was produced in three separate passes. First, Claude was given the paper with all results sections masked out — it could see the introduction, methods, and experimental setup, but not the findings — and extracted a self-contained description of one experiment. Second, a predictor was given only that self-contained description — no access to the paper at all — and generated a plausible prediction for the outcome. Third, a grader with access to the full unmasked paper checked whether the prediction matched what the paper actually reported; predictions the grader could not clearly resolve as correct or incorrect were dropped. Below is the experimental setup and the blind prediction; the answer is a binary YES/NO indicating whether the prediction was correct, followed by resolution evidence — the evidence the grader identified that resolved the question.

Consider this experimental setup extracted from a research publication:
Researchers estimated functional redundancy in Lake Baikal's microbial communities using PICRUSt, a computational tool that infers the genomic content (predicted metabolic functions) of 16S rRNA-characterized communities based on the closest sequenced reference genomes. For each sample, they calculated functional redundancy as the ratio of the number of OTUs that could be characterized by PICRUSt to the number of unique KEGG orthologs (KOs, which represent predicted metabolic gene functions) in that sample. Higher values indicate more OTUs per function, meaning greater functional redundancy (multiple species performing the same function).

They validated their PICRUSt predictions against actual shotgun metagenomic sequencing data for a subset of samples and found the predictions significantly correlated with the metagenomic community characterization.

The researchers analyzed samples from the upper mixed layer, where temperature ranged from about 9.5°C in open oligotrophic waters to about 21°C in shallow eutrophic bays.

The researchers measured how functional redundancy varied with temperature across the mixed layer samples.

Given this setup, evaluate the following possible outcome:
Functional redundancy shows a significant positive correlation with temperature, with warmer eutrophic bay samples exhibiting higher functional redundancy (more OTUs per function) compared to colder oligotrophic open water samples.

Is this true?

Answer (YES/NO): YES